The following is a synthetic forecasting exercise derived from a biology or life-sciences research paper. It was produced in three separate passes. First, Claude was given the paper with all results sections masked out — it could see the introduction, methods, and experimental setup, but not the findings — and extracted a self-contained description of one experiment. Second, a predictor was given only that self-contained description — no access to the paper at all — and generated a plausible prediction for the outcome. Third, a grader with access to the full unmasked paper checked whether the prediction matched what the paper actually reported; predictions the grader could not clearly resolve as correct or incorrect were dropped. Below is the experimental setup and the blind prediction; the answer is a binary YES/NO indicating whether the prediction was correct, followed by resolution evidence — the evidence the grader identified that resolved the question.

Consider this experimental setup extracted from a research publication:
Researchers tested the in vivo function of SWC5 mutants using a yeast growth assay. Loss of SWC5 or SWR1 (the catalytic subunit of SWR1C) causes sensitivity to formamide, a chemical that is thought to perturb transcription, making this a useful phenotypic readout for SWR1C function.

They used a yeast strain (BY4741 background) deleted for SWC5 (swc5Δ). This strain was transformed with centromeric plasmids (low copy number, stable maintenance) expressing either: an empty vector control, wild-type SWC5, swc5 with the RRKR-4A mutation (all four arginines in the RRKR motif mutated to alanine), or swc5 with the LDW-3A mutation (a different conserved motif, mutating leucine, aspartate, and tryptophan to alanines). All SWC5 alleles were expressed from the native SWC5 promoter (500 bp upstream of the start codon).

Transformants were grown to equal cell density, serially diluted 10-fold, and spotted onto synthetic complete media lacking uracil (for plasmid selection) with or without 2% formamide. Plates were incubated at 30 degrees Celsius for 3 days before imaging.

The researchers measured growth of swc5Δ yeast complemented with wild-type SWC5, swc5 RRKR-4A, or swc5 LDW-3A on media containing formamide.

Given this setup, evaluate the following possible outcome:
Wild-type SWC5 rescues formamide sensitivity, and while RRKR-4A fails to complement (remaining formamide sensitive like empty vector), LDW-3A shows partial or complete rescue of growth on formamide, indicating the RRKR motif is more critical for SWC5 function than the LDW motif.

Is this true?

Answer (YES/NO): NO